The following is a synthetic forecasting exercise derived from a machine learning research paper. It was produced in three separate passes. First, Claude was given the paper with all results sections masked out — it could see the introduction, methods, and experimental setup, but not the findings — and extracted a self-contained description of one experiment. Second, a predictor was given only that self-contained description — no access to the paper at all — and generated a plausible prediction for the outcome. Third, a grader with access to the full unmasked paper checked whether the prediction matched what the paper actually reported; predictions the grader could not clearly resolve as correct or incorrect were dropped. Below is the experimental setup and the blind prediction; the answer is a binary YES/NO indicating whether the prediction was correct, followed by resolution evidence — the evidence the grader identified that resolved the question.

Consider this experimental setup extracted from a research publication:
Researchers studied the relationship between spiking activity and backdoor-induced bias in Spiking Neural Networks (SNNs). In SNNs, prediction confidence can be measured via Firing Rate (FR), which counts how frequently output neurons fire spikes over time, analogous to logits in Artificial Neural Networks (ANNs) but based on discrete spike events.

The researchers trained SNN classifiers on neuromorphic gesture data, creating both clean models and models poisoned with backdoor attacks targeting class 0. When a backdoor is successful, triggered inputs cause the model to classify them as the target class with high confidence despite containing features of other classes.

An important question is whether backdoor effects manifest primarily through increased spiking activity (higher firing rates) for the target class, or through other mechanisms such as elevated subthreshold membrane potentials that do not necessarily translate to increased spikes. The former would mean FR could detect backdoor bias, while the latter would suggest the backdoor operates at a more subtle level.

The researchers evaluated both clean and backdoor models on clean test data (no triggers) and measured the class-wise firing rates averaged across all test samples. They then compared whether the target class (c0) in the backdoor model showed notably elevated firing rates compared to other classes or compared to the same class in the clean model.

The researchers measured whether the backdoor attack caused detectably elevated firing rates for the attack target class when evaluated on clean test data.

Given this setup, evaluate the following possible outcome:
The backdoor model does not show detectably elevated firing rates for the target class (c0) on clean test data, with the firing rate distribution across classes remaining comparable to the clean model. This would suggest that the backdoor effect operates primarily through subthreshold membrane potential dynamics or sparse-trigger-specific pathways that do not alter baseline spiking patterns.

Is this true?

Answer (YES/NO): YES